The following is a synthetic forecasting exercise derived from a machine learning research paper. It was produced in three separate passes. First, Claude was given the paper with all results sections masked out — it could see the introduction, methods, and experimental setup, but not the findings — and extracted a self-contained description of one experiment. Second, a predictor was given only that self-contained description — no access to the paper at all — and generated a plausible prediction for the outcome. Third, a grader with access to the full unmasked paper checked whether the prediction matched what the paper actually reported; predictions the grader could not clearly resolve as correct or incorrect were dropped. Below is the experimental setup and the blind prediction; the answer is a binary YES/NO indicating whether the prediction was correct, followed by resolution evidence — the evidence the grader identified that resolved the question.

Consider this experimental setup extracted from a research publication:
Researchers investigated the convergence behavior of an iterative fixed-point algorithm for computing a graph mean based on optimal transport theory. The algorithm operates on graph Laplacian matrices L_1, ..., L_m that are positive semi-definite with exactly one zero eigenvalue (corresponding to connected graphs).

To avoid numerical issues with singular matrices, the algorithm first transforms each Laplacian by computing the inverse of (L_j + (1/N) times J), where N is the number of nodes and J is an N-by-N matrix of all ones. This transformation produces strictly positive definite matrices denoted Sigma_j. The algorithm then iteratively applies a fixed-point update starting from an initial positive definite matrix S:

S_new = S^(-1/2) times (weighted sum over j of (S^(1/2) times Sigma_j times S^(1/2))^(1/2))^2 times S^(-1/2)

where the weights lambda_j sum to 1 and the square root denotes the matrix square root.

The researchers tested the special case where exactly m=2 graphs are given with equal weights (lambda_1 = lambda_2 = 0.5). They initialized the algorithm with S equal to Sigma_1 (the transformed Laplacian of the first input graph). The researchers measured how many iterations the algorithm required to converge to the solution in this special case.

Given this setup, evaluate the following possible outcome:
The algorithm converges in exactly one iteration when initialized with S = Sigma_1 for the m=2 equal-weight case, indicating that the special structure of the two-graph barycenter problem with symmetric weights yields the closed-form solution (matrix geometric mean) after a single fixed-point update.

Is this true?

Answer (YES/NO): YES